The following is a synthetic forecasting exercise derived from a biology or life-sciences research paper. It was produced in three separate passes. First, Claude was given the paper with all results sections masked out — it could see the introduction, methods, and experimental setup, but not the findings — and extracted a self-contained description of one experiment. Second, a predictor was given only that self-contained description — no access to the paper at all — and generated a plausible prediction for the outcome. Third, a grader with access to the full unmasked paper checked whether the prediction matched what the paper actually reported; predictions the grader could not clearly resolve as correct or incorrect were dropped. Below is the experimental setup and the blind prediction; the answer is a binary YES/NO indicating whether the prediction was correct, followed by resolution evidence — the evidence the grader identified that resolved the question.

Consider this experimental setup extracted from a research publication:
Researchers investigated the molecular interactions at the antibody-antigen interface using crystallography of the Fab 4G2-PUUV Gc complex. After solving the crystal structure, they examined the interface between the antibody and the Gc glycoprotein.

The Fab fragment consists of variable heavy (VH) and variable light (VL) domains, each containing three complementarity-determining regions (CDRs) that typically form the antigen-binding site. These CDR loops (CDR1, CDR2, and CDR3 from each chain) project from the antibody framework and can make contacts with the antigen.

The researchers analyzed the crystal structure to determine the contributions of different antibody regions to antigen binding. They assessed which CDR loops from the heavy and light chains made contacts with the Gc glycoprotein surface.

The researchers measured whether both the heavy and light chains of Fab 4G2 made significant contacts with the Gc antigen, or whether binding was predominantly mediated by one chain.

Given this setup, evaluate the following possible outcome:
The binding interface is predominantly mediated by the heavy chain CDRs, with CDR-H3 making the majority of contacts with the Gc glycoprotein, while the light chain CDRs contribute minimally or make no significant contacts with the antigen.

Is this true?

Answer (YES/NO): NO